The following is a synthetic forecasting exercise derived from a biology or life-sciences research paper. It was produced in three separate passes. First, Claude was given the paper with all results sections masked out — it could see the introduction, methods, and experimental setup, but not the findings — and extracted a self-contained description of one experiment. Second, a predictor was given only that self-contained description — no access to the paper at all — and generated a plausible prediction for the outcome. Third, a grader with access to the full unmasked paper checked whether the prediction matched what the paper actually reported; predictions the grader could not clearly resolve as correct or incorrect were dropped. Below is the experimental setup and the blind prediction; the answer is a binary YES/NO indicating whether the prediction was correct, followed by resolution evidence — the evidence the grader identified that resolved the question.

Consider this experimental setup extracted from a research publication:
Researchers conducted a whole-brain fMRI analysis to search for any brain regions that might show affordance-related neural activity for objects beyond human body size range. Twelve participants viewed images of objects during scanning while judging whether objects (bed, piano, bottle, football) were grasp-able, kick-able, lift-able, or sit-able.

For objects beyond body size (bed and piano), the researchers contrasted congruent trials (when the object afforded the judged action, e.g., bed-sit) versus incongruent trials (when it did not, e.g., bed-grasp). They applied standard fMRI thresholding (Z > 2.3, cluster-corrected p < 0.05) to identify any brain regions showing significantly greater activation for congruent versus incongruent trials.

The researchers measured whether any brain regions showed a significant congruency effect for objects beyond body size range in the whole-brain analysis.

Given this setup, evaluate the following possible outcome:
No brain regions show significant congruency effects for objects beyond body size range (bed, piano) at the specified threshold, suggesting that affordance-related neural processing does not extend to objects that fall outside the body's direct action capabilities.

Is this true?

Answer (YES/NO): YES